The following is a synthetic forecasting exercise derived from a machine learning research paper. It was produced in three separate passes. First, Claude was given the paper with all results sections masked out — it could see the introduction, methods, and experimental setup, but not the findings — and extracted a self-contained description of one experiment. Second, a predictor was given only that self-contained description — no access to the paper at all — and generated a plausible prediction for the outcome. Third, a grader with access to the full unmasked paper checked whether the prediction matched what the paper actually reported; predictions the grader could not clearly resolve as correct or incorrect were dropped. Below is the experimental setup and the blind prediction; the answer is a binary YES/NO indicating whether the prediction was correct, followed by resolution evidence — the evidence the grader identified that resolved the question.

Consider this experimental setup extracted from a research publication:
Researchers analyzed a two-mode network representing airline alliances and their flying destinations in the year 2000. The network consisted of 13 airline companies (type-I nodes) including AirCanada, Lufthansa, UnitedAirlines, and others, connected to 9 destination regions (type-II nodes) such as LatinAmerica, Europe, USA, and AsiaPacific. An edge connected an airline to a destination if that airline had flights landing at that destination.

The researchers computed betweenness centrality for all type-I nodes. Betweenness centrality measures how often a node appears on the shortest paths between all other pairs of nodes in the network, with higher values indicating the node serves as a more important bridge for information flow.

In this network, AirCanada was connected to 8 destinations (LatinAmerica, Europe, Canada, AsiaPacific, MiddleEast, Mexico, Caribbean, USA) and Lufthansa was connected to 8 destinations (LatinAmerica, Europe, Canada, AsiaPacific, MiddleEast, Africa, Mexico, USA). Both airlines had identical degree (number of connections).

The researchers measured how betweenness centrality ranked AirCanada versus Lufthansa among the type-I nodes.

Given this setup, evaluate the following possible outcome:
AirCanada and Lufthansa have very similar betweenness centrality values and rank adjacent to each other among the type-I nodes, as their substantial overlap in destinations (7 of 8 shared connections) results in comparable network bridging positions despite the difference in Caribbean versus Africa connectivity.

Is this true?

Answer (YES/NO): YES